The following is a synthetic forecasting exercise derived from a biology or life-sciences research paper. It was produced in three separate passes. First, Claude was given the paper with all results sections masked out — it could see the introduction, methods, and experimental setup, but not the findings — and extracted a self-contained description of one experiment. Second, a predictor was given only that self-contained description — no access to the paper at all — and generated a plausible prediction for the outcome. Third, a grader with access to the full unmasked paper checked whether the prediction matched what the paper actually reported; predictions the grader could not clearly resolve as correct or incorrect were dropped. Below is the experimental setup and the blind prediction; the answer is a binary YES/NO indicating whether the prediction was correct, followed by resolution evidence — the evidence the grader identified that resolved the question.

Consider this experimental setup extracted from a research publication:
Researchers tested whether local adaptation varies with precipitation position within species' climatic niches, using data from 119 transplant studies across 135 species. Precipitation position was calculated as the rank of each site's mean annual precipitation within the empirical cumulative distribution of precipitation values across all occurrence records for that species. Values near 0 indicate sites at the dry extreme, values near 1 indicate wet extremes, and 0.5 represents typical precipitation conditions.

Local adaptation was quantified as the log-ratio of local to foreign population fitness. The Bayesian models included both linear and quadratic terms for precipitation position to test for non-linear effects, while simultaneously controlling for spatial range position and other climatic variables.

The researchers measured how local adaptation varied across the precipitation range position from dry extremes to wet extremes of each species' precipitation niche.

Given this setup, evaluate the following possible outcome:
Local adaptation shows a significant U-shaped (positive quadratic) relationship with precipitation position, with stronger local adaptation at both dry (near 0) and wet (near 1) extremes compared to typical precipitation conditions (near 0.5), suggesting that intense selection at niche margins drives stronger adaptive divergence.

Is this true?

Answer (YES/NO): NO